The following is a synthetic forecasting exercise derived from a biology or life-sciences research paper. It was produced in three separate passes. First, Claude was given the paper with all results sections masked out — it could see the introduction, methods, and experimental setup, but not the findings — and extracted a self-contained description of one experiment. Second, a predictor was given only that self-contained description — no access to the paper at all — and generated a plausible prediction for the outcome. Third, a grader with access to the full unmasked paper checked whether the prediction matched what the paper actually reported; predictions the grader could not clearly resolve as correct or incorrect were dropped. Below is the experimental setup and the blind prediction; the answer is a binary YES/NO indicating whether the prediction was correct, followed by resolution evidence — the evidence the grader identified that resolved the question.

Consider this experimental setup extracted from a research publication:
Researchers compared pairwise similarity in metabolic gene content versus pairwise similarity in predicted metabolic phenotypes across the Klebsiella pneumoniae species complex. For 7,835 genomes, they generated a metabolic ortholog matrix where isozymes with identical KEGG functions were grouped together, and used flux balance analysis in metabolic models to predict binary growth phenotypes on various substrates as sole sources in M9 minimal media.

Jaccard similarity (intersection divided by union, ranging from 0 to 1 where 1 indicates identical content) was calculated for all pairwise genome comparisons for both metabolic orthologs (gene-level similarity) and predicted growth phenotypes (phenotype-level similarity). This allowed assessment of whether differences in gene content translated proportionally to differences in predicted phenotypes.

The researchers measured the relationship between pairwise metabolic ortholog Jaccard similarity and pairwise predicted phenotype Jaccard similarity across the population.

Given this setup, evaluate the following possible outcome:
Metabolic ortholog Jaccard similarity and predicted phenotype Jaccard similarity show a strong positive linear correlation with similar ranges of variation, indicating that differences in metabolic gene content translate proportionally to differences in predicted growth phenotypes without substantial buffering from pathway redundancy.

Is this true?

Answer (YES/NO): NO